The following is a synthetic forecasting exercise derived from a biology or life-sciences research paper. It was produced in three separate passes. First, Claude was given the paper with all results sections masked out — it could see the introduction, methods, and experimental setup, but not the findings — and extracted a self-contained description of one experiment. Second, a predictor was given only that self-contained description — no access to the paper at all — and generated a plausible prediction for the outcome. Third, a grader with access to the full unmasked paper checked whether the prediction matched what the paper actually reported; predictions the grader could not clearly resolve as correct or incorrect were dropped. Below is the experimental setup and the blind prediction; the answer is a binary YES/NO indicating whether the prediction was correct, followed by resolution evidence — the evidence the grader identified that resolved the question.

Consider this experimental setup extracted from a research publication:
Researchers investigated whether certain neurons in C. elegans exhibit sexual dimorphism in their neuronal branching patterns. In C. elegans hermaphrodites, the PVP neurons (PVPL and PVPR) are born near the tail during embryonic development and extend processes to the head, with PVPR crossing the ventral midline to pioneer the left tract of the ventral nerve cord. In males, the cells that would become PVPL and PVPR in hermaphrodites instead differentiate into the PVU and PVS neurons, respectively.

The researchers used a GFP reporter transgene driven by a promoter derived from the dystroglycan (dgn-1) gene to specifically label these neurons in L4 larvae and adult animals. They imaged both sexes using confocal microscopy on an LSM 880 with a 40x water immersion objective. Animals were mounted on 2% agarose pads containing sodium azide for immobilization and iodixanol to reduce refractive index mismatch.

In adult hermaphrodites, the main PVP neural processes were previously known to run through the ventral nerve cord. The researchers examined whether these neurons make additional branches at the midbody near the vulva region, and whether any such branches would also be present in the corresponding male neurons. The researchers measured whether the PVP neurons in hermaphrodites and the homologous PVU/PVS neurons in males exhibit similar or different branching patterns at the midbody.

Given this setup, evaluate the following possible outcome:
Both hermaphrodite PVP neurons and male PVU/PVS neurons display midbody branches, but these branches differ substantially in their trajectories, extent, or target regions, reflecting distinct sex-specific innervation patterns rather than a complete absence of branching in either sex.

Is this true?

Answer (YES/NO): NO